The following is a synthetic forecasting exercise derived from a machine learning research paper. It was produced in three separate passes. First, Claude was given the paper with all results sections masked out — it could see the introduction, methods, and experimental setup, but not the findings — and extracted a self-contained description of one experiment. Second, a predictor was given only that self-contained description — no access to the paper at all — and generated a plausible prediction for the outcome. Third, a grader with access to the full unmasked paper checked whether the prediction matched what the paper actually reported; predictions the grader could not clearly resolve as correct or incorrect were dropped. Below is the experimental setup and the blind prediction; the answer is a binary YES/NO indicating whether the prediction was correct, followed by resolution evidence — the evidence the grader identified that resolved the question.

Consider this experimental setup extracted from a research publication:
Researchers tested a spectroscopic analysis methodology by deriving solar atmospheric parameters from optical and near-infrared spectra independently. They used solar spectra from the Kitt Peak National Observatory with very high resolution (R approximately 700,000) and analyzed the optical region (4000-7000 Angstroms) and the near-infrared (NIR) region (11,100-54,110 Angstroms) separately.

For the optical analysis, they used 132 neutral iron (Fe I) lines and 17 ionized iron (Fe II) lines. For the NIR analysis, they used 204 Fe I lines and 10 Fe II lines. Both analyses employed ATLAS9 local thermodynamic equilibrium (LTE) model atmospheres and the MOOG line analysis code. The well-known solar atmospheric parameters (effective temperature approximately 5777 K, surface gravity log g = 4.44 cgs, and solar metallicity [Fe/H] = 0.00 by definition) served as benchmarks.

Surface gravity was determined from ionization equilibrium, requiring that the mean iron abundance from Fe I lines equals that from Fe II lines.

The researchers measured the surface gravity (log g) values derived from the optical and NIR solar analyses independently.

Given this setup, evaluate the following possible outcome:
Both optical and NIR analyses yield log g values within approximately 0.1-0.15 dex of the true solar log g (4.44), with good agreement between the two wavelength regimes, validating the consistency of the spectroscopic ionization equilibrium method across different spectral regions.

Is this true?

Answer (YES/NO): YES